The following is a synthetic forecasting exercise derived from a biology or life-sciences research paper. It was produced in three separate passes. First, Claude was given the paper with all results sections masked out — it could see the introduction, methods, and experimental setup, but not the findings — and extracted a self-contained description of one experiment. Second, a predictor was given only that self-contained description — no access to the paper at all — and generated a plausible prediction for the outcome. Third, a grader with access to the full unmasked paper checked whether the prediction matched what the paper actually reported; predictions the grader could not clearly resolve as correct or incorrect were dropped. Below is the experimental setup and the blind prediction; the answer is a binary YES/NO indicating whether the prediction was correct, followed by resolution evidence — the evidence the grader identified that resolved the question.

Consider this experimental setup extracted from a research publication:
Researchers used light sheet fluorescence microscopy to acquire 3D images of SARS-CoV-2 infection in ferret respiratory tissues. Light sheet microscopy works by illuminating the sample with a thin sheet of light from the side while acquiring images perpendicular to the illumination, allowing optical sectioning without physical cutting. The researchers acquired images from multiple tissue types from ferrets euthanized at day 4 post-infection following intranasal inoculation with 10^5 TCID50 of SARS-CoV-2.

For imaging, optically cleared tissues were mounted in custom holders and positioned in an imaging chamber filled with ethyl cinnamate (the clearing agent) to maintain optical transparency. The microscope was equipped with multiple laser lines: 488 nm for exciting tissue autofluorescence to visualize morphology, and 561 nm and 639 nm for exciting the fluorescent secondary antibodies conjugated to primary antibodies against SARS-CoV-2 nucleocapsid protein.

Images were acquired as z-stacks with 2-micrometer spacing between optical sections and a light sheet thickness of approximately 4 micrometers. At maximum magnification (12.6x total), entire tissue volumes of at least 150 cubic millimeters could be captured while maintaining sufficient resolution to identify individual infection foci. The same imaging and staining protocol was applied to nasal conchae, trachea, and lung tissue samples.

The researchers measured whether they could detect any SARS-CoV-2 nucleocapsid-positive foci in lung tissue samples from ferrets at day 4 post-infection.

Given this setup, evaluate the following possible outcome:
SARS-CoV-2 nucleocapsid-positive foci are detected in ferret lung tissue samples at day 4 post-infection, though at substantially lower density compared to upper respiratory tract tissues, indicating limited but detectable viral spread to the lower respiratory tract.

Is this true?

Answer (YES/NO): NO